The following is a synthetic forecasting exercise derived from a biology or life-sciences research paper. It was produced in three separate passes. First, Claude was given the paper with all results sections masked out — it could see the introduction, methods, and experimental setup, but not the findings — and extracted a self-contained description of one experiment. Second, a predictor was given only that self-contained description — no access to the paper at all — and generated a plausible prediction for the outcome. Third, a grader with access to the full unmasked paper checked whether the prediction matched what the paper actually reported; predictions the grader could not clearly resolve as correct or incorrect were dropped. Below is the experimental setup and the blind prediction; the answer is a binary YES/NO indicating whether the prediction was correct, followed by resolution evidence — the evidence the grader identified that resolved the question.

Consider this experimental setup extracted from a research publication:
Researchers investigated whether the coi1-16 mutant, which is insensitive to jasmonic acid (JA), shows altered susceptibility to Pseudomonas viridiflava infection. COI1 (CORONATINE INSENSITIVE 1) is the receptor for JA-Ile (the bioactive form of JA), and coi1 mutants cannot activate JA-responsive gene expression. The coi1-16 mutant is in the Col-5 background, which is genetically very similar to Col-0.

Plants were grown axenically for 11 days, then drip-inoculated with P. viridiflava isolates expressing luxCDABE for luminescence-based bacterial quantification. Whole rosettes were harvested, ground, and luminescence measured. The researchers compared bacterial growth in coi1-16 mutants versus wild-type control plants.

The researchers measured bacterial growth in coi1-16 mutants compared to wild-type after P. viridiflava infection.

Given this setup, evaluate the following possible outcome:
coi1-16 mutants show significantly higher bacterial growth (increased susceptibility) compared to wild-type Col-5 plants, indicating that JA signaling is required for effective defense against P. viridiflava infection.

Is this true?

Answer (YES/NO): YES